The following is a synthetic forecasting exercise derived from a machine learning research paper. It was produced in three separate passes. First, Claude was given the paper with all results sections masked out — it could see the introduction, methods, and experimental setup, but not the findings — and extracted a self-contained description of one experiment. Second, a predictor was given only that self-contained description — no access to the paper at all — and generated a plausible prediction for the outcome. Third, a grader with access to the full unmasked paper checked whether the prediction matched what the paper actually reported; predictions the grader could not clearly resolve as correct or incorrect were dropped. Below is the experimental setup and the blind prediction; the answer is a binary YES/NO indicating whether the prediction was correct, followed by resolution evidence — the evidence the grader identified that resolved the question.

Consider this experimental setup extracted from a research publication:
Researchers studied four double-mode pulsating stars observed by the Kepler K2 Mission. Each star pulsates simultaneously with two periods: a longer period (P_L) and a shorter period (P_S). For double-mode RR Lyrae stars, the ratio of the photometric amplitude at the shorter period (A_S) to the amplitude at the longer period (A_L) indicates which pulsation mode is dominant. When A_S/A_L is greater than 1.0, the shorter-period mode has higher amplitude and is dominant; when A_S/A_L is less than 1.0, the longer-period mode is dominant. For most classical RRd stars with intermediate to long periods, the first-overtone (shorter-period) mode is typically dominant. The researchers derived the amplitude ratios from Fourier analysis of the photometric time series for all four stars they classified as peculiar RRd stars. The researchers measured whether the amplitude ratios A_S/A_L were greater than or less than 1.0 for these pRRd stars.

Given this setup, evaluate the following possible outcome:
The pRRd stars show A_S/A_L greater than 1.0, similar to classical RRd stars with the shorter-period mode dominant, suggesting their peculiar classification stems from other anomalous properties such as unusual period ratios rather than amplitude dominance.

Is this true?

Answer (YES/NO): NO